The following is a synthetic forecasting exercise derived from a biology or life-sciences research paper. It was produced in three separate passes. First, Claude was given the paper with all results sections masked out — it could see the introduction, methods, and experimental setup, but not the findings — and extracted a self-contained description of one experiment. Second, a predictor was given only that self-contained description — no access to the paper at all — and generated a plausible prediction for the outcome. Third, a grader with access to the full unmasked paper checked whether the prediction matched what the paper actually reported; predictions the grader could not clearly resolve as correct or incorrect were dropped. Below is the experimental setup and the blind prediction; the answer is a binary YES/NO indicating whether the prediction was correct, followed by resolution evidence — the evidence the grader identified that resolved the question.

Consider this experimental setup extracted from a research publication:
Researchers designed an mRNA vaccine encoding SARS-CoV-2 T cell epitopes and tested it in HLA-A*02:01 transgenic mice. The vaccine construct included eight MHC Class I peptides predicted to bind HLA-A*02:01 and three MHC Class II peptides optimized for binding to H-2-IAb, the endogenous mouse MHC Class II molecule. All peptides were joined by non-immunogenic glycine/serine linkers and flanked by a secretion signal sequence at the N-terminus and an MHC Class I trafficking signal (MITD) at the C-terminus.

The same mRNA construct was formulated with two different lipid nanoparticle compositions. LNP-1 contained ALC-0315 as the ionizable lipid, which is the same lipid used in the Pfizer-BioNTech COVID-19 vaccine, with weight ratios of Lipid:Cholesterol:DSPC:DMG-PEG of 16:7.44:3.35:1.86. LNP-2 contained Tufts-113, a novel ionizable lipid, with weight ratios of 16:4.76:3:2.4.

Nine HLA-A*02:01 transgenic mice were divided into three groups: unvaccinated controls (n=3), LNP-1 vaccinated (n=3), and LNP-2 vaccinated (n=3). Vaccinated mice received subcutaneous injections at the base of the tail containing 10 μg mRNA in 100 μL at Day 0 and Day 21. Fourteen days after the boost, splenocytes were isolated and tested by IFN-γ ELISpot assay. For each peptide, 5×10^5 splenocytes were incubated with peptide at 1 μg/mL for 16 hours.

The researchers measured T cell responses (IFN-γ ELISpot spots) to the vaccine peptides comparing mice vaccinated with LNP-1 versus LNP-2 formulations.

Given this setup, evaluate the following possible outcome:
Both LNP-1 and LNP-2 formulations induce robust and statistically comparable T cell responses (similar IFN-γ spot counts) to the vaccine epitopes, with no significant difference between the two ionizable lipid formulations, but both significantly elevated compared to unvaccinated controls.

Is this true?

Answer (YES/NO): NO